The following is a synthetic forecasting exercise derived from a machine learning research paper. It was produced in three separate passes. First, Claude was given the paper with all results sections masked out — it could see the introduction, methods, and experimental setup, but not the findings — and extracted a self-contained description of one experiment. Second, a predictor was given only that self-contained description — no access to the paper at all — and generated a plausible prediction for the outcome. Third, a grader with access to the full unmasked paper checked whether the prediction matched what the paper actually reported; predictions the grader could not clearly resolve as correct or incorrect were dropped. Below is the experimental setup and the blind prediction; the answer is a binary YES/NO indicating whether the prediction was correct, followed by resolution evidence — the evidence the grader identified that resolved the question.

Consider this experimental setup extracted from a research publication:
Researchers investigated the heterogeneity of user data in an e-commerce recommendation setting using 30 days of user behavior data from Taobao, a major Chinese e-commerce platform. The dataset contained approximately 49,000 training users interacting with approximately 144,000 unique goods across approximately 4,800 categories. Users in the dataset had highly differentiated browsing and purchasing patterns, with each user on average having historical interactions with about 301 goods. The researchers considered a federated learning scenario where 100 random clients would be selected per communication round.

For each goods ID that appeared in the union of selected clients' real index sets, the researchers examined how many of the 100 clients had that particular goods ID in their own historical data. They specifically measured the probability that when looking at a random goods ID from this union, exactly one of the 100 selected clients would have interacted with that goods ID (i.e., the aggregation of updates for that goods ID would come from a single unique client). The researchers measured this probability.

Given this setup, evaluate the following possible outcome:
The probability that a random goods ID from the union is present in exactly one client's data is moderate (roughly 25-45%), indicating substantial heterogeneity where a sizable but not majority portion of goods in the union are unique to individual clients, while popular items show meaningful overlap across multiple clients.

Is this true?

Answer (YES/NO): NO